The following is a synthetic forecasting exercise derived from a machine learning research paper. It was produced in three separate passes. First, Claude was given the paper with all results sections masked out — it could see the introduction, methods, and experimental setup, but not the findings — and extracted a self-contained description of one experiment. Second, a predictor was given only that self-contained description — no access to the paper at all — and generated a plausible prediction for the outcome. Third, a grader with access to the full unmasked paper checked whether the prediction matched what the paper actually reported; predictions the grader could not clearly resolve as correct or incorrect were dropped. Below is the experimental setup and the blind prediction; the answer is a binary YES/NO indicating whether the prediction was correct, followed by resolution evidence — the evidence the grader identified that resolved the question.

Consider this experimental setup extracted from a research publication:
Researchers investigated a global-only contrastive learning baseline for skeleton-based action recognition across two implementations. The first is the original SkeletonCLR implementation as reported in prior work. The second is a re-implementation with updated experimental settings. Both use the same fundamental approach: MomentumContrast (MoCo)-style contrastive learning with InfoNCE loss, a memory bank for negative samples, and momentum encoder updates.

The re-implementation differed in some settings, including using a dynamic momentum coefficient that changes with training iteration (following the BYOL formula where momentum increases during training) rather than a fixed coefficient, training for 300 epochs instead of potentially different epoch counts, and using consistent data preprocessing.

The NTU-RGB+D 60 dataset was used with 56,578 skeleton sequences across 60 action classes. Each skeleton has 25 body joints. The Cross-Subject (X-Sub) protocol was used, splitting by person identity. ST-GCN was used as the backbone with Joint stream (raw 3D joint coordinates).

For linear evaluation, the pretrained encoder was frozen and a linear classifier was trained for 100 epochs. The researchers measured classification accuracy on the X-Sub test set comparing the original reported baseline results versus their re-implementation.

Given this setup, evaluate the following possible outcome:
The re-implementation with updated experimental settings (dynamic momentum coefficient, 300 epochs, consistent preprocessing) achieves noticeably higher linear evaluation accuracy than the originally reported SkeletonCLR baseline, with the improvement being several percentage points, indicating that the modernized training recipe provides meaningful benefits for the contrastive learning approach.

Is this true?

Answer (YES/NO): YES